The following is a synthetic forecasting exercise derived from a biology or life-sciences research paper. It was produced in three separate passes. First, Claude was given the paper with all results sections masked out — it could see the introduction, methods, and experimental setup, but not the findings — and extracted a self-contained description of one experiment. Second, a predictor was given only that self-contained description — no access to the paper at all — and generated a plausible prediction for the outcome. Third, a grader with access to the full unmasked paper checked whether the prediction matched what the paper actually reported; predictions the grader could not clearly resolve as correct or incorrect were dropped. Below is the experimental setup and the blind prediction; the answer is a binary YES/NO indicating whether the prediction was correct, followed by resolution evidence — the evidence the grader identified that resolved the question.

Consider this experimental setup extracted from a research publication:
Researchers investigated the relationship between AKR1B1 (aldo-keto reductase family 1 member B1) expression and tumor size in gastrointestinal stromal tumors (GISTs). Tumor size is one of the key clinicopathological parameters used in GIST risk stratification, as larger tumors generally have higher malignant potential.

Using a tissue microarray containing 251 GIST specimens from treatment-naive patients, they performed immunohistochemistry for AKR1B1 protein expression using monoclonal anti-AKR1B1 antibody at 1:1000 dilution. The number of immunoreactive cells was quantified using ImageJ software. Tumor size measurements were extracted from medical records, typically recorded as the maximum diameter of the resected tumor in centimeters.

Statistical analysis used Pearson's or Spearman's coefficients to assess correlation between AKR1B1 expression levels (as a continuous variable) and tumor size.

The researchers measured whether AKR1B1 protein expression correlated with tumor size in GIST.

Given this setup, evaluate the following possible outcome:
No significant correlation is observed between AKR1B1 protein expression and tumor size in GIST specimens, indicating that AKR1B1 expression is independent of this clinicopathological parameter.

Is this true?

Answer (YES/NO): NO